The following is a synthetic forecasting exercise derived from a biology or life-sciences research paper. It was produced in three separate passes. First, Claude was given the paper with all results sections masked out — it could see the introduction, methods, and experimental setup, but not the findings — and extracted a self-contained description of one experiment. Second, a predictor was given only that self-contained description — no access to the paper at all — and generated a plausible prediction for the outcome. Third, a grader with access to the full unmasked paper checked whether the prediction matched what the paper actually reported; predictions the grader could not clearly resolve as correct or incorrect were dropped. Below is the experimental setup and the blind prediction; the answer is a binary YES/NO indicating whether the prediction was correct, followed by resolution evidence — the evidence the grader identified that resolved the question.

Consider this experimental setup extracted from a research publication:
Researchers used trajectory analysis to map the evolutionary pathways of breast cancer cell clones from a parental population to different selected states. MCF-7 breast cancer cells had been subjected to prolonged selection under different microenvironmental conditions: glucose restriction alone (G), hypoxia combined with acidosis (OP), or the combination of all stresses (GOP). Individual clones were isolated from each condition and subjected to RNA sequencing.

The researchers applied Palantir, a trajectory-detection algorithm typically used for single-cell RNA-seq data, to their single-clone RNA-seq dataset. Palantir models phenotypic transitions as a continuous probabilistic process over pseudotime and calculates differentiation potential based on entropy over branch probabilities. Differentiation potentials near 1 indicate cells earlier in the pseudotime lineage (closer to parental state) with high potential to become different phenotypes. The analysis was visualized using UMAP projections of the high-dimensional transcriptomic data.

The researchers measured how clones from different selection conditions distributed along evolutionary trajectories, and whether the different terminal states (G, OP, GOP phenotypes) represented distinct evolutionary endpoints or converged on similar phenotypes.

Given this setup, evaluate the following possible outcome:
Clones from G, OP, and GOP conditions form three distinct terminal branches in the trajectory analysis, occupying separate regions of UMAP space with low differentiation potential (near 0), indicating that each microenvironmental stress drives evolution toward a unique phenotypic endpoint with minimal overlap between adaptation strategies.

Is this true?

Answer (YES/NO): NO